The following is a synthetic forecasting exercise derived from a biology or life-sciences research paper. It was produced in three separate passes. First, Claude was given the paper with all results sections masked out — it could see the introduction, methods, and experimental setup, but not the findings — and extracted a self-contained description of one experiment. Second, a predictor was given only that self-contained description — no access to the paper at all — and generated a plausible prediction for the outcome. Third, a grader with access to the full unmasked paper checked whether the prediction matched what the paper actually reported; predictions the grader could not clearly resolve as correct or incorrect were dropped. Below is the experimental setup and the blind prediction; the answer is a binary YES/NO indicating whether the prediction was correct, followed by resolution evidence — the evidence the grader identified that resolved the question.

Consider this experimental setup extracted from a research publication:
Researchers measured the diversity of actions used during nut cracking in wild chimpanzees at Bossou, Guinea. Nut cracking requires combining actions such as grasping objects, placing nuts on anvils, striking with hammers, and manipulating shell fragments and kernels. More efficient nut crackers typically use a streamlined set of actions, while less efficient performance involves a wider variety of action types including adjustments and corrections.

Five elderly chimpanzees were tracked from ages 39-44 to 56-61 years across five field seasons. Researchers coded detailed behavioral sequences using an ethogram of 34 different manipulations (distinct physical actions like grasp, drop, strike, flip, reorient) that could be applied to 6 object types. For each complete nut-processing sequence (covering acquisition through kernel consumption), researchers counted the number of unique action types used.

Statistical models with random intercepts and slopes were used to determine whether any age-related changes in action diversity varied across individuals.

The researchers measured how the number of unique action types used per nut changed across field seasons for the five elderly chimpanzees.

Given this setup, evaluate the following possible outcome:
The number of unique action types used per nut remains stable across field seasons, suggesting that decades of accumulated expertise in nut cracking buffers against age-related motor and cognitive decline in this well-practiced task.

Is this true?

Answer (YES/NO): YES